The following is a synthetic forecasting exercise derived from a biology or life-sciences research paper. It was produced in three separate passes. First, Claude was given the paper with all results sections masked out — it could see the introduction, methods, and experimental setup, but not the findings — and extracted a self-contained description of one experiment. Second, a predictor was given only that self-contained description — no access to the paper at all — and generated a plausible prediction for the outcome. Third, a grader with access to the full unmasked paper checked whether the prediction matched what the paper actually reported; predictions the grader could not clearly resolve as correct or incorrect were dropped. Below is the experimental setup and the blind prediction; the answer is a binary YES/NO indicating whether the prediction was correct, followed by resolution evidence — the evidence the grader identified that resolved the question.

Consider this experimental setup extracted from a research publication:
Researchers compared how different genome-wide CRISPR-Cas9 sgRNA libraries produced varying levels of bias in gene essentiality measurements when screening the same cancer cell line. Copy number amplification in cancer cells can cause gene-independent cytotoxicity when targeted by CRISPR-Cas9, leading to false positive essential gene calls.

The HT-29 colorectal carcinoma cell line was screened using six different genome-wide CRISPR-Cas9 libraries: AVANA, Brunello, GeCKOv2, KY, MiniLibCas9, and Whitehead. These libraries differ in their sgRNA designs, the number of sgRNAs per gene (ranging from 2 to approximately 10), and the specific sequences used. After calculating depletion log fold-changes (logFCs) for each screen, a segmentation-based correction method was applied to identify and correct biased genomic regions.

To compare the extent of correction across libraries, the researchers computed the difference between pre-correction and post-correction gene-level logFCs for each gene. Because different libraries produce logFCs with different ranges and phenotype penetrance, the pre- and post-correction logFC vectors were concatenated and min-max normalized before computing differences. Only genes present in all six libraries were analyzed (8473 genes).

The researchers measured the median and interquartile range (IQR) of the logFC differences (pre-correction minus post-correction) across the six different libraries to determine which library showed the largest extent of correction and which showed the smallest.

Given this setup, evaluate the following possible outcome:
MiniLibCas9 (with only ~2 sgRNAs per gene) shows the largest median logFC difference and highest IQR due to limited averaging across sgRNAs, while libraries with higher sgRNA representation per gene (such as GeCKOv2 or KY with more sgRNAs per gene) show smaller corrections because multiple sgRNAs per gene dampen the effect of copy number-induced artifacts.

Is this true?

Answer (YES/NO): NO